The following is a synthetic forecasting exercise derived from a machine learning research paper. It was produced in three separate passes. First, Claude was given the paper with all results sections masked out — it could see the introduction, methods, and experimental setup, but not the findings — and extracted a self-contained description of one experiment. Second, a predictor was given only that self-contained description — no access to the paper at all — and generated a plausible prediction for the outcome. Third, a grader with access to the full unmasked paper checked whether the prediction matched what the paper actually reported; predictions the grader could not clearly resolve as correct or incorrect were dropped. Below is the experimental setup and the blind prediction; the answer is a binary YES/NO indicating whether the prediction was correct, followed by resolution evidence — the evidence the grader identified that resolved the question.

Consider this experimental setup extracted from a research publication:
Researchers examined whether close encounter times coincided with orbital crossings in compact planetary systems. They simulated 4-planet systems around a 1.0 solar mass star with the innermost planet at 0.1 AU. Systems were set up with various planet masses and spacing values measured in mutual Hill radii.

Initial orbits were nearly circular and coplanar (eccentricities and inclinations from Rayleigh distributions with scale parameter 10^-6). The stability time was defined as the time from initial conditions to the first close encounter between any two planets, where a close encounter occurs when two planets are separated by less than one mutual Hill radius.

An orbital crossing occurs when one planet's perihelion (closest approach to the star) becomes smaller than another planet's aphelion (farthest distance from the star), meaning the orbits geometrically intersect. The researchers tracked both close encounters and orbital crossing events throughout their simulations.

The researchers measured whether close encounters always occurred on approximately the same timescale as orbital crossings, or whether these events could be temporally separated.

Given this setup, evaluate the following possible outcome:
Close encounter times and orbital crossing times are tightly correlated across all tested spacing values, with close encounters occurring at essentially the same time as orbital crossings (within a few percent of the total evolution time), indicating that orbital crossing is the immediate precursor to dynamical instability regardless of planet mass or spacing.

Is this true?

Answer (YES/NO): YES